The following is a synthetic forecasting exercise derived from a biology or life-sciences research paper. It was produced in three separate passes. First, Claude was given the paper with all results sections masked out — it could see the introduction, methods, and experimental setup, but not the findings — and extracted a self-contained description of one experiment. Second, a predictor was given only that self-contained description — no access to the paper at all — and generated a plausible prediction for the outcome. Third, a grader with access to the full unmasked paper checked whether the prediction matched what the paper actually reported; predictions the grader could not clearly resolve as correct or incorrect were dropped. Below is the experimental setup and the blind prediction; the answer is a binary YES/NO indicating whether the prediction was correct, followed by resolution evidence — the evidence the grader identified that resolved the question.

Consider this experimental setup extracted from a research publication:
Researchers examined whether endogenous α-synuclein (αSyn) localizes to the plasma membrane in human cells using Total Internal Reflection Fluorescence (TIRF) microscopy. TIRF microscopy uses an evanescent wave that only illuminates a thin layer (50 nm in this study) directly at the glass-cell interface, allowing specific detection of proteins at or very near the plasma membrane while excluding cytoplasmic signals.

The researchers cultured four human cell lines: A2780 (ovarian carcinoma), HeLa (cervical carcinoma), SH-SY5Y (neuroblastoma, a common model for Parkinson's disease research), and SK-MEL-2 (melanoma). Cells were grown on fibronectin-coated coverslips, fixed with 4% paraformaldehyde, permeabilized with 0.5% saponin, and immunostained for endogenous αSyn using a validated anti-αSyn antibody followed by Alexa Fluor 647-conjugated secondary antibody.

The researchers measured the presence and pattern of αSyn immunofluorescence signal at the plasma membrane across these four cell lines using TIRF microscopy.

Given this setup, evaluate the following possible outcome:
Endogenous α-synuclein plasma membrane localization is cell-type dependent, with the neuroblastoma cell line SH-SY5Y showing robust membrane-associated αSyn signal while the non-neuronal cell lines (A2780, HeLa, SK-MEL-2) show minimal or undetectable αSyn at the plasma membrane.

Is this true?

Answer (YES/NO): NO